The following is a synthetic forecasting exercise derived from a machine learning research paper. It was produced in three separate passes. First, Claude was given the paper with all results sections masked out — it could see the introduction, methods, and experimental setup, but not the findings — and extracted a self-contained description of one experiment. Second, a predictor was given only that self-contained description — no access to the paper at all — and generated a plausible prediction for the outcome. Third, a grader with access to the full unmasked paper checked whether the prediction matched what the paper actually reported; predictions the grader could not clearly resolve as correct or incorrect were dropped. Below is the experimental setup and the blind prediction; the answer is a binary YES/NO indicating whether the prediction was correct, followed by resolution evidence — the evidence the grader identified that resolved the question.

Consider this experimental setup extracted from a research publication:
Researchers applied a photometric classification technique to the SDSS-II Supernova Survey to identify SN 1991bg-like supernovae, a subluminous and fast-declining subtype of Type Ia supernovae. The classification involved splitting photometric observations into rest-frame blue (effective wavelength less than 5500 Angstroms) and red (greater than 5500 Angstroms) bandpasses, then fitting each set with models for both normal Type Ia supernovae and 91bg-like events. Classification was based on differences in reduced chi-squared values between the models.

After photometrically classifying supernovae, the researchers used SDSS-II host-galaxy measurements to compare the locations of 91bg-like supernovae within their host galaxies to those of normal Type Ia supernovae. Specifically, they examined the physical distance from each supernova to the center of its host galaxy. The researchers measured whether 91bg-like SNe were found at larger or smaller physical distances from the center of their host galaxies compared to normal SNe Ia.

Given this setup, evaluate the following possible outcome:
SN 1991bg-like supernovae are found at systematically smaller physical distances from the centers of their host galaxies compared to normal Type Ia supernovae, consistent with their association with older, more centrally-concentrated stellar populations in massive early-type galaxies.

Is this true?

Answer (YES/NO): NO